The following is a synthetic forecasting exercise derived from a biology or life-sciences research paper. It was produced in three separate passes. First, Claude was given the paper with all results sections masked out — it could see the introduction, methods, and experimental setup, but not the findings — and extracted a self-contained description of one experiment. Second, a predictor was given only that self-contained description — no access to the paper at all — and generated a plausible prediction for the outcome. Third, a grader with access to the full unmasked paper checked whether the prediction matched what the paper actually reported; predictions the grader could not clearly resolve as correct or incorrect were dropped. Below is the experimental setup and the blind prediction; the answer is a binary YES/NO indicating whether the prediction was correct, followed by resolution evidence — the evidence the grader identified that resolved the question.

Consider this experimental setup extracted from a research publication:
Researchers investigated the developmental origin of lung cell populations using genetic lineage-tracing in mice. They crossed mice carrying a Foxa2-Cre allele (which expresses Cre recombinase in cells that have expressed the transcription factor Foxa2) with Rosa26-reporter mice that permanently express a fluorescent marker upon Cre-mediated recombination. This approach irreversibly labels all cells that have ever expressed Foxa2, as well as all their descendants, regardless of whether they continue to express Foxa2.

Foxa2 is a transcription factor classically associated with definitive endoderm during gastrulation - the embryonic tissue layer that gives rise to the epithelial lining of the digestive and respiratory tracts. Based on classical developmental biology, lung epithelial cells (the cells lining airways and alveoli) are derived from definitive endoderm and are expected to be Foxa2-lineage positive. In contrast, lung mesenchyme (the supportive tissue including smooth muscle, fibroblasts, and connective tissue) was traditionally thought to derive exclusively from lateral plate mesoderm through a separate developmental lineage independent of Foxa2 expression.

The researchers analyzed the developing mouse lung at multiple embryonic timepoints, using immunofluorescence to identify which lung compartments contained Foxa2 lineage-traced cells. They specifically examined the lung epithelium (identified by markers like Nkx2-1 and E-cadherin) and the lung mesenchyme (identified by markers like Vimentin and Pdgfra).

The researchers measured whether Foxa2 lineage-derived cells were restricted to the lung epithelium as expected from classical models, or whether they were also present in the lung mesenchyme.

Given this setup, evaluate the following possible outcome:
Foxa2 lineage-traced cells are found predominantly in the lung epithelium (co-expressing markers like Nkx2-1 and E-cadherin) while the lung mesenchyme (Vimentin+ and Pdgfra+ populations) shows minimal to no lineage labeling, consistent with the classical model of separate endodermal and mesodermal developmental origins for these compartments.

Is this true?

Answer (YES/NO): NO